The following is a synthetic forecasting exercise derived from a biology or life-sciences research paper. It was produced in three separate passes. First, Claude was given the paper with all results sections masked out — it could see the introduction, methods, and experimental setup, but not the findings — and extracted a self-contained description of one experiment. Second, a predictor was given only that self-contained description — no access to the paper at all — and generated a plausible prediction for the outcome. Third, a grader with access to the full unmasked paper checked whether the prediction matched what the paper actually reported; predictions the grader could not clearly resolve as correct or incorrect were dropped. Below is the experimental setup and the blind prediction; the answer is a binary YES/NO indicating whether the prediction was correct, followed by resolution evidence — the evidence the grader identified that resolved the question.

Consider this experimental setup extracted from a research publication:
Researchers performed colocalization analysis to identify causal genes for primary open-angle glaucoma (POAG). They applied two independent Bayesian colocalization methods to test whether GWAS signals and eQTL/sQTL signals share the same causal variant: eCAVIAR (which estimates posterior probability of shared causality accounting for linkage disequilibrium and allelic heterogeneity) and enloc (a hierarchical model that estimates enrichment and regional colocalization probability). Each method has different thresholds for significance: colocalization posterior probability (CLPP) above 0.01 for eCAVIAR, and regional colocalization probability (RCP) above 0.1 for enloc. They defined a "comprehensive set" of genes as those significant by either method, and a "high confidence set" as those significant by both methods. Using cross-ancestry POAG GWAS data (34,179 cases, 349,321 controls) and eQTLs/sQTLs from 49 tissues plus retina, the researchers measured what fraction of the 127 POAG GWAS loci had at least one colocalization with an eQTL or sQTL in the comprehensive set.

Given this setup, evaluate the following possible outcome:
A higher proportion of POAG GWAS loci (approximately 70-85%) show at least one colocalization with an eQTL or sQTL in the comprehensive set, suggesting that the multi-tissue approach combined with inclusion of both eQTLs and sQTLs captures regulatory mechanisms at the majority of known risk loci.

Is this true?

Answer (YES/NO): NO